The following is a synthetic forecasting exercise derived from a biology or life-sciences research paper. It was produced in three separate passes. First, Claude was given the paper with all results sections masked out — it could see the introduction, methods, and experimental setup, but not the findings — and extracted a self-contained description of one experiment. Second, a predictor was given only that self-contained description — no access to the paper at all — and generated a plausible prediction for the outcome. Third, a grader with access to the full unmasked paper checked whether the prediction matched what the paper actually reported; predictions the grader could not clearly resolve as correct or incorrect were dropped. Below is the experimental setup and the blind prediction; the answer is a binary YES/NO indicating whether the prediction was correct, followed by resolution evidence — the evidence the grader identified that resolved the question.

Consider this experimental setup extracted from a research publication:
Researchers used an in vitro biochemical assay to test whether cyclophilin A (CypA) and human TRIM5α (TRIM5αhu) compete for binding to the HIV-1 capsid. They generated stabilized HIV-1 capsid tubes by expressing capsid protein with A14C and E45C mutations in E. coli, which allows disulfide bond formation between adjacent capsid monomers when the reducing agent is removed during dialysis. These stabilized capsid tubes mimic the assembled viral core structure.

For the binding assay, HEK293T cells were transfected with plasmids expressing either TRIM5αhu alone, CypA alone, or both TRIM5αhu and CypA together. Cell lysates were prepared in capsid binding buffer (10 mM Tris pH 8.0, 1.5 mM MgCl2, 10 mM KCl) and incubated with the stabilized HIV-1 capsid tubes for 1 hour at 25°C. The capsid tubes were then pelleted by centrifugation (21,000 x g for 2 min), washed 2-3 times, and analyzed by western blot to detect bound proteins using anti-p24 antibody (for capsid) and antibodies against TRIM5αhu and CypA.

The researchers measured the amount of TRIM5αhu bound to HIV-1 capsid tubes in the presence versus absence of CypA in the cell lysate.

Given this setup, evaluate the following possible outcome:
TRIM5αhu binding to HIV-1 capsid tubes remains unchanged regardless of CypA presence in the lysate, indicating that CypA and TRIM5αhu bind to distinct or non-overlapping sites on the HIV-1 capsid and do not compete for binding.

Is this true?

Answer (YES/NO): NO